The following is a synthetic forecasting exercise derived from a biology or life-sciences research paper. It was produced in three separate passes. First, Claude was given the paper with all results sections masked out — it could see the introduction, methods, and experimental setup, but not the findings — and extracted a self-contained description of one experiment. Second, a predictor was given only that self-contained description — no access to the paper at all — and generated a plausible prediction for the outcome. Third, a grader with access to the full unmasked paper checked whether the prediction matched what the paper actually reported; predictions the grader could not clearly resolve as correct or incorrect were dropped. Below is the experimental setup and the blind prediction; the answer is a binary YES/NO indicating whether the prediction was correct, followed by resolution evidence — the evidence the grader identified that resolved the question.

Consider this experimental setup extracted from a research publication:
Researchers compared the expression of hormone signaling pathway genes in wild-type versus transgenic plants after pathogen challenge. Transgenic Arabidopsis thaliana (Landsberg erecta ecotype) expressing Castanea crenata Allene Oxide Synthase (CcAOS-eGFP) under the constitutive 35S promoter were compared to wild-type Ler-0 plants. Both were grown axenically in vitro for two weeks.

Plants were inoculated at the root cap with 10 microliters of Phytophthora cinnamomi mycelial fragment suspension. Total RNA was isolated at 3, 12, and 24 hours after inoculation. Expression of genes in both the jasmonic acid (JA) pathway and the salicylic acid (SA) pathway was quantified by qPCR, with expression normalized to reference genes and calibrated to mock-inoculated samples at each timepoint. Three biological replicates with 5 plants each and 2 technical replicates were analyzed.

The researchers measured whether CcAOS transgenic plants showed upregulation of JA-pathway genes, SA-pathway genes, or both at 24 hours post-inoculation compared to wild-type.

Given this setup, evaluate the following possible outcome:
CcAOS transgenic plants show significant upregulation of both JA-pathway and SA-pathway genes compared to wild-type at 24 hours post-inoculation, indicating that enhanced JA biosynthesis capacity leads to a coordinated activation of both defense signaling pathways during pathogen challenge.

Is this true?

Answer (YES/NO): YES